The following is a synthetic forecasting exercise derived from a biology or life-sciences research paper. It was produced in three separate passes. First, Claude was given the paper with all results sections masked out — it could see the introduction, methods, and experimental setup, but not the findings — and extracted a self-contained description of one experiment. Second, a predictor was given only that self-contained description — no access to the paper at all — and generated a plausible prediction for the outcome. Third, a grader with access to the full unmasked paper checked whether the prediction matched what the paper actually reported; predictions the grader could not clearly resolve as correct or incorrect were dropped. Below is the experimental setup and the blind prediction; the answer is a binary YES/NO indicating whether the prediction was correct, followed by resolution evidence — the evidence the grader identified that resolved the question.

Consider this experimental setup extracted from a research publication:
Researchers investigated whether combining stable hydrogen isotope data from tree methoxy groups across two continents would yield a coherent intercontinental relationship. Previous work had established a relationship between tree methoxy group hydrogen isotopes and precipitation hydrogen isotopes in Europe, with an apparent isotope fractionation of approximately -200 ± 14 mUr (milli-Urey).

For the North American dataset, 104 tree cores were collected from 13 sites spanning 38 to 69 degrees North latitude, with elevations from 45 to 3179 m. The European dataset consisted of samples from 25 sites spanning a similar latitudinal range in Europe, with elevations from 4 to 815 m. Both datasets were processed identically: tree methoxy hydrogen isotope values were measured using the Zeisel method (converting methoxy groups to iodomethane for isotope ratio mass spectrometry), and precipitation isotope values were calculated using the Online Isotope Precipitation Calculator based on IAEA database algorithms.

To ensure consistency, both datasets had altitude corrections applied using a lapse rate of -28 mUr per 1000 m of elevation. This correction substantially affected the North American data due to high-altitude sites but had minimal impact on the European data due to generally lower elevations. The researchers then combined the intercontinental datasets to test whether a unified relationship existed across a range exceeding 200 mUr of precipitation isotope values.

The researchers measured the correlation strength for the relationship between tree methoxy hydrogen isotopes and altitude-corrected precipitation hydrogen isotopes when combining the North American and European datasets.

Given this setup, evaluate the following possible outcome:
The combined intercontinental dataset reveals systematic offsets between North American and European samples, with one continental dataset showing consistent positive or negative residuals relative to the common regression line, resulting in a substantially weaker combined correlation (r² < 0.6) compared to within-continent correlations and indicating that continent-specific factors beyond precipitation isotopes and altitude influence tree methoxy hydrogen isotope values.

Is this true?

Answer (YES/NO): NO